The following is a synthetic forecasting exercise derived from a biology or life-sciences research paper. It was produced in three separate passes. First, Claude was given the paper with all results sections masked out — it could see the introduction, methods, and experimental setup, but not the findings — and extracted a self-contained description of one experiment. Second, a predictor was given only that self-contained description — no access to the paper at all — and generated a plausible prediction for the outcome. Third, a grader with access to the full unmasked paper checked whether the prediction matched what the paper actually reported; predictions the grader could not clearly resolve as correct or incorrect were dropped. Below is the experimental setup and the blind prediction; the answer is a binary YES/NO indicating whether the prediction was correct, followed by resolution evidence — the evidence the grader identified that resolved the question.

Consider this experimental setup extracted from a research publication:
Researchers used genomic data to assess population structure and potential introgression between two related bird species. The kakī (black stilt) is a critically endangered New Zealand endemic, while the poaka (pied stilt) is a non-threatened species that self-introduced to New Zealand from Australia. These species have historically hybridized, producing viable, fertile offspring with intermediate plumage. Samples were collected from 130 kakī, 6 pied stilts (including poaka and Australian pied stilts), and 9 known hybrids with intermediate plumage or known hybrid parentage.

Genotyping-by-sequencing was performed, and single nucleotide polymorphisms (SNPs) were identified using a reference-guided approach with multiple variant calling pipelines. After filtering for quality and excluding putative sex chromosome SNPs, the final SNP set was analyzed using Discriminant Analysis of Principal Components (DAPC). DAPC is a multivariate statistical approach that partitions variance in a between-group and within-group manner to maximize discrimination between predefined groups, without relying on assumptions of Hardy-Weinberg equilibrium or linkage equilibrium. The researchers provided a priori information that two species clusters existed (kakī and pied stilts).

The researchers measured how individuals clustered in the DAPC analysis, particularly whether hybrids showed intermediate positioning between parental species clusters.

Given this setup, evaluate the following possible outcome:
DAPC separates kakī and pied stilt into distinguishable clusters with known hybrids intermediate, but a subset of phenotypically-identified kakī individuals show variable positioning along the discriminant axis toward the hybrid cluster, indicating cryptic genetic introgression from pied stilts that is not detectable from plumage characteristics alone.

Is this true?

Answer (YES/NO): NO